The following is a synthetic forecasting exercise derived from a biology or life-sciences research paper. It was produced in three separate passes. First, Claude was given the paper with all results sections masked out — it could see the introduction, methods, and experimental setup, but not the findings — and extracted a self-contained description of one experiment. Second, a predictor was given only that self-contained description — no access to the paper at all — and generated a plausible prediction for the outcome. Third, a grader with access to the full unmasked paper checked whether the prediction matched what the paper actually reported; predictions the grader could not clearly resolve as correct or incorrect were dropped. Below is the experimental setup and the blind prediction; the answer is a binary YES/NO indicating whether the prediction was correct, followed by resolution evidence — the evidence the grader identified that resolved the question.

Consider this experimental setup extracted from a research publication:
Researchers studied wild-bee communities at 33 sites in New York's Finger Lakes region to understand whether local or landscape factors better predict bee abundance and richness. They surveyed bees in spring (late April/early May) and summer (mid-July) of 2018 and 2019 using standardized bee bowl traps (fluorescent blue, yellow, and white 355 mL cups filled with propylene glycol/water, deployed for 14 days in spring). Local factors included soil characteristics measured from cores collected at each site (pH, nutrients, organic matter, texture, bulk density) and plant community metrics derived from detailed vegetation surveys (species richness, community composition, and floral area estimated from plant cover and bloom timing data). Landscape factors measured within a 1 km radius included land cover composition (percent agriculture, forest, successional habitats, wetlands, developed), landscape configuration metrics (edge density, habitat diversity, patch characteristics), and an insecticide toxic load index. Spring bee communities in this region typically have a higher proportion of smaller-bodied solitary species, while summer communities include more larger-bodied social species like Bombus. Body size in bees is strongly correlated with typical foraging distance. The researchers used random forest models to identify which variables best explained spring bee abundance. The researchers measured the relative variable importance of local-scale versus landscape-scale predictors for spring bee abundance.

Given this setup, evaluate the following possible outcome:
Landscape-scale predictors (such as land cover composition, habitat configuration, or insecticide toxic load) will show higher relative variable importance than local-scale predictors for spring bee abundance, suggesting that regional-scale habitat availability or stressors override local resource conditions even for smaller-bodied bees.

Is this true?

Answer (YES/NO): YES